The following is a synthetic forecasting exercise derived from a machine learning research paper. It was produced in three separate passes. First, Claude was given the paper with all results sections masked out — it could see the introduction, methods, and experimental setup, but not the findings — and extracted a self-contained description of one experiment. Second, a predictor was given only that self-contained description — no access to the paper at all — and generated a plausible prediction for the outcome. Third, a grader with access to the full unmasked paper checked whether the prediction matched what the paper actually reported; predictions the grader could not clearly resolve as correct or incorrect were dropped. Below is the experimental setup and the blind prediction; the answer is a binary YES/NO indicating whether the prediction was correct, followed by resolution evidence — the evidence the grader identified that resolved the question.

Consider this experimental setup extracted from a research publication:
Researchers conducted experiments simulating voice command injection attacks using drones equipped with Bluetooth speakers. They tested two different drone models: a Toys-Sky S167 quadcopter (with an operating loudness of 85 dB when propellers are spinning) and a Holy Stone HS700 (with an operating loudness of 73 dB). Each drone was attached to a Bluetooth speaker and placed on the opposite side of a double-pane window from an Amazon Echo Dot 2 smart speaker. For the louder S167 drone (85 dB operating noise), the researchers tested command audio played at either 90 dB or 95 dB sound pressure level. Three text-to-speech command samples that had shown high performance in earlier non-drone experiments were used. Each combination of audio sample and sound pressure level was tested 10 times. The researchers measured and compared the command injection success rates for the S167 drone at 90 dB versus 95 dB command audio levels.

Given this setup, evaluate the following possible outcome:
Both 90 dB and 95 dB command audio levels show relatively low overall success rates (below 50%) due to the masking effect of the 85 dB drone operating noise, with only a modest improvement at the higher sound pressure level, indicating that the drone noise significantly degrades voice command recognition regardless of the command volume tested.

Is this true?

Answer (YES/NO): NO